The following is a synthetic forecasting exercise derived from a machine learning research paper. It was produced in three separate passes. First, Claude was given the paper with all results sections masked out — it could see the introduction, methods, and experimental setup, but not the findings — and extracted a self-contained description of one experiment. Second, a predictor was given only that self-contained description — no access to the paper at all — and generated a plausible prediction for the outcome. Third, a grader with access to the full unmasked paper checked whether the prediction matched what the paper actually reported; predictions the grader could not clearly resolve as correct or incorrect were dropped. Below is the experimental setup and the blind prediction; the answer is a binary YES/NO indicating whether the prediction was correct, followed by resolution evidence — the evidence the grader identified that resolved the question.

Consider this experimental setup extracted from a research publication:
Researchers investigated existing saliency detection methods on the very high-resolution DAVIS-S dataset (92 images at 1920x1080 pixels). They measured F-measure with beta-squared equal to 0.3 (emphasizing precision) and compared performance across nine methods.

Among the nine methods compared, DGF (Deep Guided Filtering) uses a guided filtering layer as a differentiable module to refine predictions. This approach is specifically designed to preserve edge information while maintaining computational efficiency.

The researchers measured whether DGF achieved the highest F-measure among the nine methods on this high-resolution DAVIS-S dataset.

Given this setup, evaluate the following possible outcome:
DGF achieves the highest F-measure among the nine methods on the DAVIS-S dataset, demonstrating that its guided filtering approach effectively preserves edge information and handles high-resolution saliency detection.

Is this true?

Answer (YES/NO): YES